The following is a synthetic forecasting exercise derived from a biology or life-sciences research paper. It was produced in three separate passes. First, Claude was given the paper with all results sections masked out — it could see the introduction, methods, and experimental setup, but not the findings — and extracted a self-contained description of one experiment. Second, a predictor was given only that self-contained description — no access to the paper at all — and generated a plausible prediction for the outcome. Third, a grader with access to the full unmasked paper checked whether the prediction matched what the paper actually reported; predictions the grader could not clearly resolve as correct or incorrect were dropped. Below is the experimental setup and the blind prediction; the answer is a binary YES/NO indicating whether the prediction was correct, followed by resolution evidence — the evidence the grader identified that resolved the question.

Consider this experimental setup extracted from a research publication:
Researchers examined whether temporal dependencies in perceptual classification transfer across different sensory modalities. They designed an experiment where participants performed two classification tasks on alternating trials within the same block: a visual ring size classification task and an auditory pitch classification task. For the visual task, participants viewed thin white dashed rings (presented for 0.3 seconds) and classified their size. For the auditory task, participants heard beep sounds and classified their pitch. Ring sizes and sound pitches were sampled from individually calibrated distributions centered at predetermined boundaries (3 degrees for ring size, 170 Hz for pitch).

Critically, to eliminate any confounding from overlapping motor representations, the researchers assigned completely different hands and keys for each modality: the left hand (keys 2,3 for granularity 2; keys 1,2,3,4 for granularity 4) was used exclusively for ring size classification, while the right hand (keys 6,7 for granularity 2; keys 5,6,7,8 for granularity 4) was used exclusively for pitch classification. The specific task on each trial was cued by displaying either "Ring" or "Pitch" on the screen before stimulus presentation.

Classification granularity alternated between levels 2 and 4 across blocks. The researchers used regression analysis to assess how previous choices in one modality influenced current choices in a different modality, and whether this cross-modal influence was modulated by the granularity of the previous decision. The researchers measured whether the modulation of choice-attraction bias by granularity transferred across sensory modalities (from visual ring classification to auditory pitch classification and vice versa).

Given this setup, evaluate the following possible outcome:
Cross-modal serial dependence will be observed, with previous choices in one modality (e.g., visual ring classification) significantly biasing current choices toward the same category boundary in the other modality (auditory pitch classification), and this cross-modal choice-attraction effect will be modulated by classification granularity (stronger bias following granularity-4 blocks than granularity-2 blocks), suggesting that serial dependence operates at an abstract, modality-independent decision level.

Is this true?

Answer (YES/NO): NO